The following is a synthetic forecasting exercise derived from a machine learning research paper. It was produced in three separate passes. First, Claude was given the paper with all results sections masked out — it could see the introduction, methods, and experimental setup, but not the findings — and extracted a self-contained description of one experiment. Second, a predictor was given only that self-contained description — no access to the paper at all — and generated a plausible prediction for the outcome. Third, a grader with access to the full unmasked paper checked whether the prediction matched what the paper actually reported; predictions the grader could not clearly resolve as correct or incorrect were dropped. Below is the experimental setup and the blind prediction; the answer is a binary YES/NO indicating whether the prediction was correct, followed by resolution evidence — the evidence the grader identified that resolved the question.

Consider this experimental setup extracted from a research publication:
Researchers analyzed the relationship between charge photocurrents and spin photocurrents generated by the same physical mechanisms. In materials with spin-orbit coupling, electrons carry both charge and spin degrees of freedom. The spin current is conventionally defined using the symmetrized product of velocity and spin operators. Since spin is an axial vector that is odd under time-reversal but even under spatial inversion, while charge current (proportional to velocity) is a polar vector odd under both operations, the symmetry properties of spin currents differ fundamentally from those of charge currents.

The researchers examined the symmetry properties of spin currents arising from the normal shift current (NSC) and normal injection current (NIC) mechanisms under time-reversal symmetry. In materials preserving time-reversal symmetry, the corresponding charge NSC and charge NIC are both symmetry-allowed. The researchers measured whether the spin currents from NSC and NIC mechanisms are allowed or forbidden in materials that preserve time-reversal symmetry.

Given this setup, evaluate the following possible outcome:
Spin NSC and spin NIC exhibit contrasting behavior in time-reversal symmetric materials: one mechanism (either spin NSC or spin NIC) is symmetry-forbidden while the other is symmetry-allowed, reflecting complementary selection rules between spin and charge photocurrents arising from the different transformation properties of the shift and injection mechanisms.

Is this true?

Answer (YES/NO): NO